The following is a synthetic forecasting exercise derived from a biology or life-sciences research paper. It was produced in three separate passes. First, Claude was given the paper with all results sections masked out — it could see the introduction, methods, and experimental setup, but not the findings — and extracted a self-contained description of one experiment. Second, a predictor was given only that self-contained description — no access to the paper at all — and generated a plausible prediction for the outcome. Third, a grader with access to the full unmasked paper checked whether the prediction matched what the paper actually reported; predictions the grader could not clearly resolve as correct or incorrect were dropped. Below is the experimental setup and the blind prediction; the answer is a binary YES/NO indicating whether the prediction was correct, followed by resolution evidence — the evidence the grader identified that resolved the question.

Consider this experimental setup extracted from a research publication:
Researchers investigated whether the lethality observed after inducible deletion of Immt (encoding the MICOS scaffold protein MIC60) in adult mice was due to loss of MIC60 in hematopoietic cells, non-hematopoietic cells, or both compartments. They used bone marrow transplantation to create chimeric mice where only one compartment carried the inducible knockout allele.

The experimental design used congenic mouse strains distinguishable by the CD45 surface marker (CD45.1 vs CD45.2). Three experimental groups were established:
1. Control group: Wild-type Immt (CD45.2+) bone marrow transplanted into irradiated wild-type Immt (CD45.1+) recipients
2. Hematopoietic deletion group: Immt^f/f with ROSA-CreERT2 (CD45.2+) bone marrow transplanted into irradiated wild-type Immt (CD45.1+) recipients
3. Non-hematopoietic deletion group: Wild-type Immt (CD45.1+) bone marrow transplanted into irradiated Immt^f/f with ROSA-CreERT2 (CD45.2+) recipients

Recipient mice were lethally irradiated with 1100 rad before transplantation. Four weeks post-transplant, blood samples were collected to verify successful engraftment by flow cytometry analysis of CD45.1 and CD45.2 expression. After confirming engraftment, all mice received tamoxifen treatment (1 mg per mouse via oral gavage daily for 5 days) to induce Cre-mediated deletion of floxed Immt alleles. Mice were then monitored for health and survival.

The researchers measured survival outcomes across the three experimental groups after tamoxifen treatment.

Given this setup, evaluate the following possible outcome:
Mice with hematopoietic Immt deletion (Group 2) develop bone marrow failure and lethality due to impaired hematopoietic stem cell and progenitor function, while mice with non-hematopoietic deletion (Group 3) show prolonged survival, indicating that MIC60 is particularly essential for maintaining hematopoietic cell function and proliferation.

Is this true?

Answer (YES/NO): NO